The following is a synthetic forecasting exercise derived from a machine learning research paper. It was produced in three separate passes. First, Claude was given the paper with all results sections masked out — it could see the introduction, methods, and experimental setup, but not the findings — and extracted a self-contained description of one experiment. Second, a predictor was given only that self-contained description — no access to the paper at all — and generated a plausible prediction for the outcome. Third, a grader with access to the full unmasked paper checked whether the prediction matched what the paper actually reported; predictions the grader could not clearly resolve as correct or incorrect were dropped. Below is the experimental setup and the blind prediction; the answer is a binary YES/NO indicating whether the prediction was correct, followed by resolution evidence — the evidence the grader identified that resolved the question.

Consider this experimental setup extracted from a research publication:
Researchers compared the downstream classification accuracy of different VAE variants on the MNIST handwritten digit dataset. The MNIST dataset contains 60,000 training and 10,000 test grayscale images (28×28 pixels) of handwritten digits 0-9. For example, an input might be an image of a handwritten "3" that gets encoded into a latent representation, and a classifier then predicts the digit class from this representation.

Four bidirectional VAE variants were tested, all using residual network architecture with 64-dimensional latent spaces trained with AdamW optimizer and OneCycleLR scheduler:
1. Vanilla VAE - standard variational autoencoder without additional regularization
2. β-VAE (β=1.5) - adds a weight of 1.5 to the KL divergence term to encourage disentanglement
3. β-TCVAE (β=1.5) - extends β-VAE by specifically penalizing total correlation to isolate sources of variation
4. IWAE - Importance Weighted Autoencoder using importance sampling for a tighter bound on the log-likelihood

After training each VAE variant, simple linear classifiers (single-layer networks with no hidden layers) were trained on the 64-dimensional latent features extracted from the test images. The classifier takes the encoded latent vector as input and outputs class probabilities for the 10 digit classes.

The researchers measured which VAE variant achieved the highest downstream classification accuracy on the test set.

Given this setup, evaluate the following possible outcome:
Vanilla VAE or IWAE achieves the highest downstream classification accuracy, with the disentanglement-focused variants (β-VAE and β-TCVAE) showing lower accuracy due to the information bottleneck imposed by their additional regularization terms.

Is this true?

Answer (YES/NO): NO